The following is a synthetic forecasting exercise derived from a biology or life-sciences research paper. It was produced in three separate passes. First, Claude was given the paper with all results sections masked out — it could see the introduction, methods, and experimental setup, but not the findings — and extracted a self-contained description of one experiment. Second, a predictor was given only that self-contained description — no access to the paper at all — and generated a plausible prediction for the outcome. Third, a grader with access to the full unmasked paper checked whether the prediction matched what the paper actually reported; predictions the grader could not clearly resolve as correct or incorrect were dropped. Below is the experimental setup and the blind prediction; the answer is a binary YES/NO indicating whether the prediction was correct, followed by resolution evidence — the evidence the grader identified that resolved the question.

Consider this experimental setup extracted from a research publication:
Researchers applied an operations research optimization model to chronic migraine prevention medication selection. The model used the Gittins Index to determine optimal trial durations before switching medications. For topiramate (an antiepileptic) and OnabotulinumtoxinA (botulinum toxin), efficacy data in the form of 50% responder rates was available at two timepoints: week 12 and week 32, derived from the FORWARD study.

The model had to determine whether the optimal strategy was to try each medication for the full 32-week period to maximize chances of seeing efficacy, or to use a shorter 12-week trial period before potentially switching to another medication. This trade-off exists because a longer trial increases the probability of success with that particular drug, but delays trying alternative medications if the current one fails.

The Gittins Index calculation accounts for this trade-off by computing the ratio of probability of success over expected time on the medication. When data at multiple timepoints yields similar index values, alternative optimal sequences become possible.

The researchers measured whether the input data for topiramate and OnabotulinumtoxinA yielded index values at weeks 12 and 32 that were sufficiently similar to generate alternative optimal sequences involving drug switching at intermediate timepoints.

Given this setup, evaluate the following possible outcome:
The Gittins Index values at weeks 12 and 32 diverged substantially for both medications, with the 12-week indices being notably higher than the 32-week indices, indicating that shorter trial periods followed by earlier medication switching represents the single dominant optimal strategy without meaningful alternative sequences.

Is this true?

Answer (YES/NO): NO